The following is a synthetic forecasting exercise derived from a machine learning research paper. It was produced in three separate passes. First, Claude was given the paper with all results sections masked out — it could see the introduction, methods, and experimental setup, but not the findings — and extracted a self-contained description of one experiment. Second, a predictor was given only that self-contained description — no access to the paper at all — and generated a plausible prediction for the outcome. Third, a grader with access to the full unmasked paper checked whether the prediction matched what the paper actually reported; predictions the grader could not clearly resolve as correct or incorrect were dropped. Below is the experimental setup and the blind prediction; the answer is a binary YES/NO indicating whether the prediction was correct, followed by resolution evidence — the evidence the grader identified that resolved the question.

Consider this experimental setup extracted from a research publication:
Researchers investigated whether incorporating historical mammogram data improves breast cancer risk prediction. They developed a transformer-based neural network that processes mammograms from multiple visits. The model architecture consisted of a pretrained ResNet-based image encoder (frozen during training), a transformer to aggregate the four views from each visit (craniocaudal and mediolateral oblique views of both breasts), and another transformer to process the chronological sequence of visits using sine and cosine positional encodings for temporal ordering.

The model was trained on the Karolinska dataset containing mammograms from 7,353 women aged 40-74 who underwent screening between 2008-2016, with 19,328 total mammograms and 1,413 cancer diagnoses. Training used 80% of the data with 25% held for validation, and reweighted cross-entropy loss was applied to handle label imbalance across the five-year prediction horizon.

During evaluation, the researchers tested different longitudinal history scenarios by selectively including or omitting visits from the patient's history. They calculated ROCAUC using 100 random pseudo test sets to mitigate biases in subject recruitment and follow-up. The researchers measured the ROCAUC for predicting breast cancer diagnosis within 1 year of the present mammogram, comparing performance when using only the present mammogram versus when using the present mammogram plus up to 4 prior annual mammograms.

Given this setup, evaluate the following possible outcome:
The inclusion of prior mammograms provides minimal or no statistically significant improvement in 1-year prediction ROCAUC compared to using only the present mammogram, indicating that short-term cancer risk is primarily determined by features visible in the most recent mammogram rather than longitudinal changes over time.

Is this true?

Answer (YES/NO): YES